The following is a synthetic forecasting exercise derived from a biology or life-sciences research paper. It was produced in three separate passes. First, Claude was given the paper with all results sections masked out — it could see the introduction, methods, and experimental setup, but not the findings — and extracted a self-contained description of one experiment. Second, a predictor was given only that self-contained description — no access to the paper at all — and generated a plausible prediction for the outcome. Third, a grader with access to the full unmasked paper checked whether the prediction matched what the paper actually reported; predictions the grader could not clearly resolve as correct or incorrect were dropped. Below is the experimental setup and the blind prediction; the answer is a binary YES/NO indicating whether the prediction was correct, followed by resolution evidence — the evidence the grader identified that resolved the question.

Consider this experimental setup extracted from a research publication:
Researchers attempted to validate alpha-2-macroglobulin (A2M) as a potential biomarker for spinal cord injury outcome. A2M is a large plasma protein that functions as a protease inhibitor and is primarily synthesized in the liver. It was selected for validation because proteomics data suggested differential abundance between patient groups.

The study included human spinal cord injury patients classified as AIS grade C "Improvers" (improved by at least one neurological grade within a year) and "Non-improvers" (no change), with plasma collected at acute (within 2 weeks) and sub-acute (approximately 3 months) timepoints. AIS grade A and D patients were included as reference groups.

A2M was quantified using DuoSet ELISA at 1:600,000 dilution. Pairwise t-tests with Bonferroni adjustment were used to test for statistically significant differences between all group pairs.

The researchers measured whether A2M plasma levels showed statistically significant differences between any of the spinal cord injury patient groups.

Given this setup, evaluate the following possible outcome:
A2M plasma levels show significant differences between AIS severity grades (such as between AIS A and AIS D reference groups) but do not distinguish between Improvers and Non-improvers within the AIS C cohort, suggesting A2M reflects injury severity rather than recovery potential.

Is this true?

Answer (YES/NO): NO